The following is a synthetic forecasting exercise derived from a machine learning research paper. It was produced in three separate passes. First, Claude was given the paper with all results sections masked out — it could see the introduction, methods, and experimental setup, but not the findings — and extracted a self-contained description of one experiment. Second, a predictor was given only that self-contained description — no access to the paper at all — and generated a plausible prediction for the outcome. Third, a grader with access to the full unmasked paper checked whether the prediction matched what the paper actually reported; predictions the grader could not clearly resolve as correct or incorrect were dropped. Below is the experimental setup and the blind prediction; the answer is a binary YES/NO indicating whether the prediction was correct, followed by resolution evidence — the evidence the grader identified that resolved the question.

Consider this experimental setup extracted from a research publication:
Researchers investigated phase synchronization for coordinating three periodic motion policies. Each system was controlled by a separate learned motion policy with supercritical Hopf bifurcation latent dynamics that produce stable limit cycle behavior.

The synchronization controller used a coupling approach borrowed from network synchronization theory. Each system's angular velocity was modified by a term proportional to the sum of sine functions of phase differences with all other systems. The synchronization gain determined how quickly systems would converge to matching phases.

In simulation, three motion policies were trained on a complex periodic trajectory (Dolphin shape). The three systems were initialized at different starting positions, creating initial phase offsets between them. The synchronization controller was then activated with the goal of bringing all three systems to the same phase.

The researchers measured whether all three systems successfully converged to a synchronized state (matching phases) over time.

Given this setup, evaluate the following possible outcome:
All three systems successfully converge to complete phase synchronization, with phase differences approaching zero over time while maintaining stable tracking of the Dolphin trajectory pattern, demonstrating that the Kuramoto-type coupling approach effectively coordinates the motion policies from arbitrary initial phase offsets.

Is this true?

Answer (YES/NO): YES